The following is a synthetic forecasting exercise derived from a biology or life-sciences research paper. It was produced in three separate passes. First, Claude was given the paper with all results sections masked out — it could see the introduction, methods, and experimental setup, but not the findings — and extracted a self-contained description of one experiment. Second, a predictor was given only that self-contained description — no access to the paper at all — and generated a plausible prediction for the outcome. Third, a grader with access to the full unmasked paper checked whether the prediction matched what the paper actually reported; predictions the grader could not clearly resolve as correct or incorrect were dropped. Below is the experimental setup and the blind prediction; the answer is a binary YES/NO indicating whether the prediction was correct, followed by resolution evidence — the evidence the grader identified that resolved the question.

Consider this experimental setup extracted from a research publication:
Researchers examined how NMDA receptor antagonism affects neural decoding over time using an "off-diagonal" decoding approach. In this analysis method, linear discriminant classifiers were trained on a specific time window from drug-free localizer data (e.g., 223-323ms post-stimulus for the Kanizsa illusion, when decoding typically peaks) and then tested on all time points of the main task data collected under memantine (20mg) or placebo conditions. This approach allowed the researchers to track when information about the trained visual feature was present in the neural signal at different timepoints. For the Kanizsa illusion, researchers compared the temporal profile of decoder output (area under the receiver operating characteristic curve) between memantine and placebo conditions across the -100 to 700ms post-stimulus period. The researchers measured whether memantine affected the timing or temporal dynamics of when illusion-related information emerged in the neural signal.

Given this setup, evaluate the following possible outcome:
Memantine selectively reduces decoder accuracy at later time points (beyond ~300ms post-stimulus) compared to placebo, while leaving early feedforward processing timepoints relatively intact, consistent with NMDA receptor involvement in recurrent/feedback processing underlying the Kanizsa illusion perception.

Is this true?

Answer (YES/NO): NO